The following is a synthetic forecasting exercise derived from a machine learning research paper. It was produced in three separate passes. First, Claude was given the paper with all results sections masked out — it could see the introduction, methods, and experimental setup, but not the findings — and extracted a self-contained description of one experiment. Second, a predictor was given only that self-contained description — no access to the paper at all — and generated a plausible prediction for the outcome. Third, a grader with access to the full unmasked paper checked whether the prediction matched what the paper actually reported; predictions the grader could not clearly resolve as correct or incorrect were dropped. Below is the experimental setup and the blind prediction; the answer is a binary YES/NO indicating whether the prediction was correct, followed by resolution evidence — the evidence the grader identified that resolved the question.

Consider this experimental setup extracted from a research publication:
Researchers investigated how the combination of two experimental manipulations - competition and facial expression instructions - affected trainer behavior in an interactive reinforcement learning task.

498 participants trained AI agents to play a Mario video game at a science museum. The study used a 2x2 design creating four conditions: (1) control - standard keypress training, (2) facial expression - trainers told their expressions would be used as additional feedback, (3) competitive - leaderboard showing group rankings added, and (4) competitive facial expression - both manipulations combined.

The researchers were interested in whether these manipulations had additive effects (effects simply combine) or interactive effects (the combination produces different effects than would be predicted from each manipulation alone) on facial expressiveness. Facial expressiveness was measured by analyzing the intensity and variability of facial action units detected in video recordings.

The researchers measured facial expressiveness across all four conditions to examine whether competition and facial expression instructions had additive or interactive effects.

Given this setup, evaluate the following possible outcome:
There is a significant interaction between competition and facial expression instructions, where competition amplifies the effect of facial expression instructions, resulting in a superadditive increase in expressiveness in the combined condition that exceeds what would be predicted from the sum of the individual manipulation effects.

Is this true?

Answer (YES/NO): NO